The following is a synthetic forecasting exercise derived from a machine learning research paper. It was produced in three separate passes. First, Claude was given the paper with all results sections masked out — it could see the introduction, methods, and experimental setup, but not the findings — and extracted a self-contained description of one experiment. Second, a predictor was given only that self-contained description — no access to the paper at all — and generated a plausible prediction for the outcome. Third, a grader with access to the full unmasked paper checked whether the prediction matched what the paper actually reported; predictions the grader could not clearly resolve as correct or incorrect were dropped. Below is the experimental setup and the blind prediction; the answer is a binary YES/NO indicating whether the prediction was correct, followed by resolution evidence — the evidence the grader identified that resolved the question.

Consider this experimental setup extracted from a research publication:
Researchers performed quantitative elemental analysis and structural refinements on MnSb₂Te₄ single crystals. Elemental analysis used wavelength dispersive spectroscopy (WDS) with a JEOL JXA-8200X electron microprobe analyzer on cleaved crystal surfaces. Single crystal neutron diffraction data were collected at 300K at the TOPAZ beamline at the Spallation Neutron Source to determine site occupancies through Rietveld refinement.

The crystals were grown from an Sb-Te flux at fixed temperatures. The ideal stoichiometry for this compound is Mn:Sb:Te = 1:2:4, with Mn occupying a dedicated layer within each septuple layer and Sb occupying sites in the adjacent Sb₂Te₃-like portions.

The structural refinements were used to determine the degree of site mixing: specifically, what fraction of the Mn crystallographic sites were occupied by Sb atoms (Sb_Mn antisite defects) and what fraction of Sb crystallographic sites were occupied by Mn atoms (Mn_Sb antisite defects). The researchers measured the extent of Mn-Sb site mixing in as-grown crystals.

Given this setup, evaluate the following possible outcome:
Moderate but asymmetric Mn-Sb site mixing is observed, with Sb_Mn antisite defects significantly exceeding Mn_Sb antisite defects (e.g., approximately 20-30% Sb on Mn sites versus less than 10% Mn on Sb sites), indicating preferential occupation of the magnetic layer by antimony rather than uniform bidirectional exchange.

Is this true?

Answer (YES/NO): NO